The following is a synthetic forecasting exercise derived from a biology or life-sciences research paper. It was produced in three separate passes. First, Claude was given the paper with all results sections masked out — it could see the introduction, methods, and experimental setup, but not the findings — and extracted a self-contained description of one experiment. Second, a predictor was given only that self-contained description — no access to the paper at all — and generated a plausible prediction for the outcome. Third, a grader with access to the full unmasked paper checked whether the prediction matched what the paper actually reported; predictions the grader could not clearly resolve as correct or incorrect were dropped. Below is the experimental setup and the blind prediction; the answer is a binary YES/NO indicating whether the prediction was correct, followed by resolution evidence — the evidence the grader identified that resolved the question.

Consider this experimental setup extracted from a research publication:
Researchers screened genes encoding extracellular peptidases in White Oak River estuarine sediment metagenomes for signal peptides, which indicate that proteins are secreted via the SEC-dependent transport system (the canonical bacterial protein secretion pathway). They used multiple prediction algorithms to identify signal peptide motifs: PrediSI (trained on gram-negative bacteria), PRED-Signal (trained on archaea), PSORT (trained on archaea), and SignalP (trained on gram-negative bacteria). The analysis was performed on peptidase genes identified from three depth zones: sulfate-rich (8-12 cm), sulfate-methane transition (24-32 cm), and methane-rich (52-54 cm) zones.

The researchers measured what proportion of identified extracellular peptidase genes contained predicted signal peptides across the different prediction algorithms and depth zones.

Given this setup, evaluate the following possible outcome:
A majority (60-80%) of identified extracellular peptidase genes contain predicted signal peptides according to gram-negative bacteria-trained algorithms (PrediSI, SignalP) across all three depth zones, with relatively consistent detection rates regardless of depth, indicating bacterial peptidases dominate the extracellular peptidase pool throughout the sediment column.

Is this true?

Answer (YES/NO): NO